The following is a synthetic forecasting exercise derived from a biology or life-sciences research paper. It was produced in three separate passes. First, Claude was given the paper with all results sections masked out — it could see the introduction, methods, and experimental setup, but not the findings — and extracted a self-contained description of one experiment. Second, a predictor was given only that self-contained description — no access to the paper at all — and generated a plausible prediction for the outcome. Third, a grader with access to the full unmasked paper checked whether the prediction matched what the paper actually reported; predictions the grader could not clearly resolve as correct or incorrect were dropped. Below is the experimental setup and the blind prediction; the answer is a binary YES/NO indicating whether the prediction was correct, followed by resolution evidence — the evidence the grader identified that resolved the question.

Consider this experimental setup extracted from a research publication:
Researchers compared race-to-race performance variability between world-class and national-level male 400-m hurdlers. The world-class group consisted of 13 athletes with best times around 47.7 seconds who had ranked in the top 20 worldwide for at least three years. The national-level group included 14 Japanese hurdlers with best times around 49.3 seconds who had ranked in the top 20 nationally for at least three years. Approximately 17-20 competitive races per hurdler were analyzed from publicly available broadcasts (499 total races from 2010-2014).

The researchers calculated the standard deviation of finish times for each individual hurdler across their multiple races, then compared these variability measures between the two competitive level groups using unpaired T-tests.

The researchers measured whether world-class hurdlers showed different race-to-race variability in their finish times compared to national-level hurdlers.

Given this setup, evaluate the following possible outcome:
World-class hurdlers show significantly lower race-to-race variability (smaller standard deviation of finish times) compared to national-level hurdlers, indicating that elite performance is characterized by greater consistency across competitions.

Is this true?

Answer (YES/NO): NO